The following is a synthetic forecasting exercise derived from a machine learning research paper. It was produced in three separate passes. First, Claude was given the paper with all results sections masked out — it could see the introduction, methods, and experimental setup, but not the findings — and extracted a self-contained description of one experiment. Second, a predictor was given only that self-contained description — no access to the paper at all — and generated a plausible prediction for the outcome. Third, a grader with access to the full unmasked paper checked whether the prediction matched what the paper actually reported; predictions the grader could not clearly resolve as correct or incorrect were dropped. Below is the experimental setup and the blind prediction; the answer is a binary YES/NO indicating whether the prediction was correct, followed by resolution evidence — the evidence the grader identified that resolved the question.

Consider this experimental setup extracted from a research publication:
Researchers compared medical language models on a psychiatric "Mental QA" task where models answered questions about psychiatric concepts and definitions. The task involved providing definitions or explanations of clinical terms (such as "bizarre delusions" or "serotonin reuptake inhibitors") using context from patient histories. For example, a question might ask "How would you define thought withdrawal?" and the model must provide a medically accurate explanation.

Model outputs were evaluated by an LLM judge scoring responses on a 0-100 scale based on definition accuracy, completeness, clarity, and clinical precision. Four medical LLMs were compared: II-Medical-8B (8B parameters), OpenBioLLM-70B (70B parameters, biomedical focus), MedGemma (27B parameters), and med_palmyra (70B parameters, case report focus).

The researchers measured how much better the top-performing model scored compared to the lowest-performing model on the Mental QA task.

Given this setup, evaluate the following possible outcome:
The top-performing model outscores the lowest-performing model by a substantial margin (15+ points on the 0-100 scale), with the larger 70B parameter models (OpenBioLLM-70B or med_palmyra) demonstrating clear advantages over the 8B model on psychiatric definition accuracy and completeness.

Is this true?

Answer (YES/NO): NO